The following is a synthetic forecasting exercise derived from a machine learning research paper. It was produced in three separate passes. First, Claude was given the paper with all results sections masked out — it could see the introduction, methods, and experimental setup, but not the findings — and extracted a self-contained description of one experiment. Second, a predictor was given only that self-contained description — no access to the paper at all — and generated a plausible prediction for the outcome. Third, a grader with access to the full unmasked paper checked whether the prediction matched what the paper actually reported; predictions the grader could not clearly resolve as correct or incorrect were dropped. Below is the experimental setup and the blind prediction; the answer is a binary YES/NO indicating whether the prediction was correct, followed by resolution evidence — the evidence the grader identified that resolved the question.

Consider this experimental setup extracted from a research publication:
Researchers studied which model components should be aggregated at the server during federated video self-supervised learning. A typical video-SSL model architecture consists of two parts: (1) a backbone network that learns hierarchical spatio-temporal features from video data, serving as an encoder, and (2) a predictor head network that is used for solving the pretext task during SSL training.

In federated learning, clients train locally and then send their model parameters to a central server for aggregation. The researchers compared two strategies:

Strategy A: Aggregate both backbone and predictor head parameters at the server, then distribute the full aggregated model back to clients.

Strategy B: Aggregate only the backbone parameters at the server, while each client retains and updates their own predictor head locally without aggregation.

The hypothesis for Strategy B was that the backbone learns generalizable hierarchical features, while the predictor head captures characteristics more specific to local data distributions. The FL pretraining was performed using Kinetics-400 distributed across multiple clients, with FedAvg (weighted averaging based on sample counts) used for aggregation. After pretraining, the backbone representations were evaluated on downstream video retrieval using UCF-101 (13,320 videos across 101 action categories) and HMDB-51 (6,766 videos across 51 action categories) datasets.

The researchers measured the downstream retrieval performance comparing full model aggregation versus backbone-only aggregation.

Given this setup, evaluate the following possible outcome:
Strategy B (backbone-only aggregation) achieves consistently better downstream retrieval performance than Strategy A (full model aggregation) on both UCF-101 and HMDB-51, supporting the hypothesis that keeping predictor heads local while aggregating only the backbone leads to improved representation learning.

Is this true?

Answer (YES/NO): NO